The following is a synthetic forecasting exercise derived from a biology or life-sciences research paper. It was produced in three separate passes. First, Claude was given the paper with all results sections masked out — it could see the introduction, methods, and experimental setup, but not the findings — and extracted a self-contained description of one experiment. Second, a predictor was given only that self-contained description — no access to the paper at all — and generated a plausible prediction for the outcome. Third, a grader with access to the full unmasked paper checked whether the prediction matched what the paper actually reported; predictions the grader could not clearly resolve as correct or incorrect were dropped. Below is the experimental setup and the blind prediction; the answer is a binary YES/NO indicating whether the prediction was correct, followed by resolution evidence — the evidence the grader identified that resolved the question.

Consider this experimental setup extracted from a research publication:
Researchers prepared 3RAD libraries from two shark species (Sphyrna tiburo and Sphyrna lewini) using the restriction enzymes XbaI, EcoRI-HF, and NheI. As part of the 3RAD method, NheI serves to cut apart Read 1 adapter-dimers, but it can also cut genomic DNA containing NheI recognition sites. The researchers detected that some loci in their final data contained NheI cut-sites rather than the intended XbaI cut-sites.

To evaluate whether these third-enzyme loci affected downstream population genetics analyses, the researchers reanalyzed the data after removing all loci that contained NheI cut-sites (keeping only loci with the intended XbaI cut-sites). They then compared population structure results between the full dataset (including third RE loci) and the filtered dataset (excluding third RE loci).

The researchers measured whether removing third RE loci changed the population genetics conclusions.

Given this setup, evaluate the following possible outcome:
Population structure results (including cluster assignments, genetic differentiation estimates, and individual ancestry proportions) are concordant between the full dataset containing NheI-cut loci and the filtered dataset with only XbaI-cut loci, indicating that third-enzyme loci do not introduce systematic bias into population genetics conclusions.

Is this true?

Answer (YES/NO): YES